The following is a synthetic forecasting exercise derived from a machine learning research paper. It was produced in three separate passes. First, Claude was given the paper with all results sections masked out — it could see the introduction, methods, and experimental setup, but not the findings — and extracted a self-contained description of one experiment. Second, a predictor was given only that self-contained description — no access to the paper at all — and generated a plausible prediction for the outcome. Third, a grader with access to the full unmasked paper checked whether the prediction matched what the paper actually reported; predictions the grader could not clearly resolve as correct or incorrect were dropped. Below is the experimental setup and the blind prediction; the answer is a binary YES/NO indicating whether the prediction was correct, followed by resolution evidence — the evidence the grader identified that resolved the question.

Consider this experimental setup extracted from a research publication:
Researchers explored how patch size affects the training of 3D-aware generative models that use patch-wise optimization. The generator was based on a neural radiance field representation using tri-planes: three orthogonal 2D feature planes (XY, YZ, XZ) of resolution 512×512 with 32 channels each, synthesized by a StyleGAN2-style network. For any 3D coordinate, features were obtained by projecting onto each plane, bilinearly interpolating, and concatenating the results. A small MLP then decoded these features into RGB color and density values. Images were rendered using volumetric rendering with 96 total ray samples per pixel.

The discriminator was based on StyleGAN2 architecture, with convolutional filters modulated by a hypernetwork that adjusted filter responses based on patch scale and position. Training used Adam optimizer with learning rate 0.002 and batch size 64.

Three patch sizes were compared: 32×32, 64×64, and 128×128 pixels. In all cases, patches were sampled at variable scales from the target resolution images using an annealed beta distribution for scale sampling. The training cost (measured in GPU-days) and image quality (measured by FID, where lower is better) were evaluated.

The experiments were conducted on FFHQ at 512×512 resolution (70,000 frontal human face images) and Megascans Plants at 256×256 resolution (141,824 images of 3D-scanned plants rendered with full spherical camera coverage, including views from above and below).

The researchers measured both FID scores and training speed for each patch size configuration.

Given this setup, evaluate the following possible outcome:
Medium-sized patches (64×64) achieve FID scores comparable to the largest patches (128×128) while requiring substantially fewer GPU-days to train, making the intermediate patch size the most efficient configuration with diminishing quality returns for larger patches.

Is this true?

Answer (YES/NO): YES